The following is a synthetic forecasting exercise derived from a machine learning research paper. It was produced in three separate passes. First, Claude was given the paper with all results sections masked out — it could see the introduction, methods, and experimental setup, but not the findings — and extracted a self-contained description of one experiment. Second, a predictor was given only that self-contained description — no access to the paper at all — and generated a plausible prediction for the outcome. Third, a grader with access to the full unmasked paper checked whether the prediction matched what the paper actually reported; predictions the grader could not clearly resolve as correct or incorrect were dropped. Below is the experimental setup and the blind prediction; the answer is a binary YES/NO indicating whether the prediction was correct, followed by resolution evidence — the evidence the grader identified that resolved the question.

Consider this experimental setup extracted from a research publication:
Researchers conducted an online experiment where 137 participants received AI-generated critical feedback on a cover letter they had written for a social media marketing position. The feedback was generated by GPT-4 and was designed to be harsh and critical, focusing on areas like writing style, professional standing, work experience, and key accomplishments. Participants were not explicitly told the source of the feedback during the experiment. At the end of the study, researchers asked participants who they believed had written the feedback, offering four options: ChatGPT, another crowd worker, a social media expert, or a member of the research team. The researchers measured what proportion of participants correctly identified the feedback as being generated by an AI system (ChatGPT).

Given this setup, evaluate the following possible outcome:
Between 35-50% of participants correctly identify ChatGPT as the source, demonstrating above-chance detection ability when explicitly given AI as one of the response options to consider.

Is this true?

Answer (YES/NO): NO